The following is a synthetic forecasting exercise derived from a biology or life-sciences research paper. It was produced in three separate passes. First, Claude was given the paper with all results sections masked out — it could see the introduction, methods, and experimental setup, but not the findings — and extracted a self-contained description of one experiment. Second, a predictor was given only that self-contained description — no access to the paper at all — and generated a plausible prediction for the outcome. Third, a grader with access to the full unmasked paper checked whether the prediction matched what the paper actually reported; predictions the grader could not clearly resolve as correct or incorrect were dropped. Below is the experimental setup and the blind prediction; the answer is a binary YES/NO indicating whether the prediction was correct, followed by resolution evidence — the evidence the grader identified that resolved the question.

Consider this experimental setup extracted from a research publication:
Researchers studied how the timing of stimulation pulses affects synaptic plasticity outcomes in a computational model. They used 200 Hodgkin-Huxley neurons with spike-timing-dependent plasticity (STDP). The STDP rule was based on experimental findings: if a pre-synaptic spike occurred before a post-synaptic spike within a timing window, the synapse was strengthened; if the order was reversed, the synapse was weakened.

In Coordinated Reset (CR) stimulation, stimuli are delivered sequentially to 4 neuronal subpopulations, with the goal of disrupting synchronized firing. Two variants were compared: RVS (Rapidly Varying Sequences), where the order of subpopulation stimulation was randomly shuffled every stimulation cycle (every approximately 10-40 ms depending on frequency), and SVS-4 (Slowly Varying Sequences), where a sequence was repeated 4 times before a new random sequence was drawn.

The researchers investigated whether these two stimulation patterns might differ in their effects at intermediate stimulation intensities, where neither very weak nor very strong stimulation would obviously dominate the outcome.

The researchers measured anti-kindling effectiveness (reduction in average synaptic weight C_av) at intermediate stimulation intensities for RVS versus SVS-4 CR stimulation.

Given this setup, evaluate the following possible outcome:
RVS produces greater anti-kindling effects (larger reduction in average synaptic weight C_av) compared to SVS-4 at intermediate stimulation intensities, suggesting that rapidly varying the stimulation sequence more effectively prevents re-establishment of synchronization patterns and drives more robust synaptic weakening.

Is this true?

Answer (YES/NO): NO